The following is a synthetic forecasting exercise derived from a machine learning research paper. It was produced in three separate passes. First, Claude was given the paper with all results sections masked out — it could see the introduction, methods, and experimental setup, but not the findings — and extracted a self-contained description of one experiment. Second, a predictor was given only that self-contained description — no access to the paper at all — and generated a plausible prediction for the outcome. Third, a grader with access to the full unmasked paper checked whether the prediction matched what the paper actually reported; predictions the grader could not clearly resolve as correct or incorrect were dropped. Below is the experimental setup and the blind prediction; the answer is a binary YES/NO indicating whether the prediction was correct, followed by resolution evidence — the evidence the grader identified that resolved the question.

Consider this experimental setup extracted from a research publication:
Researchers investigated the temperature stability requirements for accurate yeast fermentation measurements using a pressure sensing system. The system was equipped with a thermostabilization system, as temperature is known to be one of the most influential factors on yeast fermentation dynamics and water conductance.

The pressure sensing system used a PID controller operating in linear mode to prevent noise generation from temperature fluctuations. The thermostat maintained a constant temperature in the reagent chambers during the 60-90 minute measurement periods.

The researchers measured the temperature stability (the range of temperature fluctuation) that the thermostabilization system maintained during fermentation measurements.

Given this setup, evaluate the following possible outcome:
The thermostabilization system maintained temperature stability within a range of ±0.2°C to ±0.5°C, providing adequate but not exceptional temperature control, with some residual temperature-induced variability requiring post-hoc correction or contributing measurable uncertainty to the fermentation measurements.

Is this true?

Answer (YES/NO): NO